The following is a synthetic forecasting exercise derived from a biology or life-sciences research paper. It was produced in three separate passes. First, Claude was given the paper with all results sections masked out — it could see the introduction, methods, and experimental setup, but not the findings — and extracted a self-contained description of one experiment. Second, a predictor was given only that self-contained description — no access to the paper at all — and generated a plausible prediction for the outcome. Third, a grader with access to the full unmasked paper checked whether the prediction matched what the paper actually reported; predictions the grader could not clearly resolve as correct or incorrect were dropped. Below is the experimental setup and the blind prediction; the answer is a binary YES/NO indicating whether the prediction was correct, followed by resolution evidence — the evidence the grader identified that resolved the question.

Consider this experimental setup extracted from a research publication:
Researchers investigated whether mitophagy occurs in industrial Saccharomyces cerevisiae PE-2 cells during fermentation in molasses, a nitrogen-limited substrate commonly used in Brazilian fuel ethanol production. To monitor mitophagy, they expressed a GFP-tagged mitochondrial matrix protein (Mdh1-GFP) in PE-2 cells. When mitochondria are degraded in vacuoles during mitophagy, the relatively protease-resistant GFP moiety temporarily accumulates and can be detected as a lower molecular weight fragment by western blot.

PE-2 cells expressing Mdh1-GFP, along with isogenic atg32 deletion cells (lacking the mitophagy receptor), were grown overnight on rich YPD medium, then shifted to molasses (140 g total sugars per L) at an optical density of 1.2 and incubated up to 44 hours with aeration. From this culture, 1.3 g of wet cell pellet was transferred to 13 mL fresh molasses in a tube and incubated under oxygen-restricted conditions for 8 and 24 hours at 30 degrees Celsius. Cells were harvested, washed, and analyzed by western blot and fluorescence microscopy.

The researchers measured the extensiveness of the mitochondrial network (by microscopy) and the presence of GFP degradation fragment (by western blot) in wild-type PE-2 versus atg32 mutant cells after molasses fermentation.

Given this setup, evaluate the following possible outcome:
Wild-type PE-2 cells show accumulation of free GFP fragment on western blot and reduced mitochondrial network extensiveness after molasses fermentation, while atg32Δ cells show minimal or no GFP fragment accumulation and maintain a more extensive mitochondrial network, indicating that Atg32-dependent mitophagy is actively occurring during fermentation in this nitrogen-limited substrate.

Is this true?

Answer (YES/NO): YES